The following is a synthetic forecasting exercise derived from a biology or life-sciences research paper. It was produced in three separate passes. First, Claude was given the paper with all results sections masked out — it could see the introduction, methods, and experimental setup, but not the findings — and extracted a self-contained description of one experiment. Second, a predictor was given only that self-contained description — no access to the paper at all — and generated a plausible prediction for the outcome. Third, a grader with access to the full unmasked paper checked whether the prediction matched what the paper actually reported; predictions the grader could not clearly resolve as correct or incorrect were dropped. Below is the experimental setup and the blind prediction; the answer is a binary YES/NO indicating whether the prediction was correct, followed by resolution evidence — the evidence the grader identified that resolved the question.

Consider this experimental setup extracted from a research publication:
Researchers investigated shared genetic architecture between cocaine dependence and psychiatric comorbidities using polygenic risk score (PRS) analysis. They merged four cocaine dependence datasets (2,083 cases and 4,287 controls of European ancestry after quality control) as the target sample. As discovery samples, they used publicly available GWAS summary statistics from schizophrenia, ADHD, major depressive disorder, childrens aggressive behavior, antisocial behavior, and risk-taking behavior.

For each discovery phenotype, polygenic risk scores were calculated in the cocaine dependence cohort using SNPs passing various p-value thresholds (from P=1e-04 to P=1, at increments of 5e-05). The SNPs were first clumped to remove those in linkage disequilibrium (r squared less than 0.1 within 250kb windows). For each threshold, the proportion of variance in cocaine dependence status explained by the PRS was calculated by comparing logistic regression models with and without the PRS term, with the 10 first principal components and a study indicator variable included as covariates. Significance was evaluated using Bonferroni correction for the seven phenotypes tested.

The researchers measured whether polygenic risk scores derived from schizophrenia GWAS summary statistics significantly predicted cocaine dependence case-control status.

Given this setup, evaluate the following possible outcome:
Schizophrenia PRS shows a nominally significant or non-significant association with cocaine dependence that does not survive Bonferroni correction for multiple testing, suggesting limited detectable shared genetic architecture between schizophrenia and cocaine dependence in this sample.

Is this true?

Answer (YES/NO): NO